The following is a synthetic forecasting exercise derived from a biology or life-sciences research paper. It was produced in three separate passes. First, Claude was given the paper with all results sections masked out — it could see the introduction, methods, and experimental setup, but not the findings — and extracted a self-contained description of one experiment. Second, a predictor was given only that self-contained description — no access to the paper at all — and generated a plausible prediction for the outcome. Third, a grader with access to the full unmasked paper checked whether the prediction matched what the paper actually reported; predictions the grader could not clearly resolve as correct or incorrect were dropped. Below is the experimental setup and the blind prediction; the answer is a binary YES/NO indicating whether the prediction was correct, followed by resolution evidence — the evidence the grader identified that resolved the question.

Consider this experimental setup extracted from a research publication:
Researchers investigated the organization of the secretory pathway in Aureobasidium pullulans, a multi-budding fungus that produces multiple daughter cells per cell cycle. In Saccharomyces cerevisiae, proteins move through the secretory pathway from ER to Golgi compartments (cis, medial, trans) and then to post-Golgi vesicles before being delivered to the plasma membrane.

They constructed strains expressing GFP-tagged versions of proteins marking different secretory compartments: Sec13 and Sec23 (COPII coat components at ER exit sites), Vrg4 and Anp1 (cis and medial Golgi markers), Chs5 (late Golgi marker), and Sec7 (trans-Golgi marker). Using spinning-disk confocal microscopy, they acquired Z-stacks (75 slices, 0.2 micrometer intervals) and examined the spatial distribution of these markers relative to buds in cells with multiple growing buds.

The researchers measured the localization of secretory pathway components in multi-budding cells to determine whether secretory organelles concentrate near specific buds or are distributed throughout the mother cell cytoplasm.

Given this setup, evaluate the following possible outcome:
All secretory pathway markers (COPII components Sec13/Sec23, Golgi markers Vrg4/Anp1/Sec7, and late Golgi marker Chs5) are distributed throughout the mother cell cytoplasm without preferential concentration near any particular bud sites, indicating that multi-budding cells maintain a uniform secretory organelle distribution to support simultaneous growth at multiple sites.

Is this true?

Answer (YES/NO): YES